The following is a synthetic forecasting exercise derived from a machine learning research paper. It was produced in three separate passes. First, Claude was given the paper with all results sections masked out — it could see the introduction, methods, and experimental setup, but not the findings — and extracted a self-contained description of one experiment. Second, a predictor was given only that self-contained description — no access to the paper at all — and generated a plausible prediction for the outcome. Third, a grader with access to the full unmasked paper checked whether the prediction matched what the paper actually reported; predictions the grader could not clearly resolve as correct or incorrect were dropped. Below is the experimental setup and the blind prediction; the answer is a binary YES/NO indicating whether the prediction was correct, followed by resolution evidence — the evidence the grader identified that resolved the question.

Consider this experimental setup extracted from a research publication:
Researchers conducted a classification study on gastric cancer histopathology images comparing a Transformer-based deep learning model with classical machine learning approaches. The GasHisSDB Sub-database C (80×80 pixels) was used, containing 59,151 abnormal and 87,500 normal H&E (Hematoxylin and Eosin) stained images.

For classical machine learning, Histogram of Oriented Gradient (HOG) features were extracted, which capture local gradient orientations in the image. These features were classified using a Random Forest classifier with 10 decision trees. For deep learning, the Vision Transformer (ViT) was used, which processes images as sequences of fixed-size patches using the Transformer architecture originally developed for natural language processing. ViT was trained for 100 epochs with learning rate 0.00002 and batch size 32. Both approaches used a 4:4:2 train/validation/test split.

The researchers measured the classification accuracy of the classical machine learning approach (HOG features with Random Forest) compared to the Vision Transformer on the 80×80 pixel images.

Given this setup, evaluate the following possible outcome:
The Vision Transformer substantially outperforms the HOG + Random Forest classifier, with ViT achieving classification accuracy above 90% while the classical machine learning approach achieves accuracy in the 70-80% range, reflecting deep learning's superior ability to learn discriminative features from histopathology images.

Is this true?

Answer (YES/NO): NO